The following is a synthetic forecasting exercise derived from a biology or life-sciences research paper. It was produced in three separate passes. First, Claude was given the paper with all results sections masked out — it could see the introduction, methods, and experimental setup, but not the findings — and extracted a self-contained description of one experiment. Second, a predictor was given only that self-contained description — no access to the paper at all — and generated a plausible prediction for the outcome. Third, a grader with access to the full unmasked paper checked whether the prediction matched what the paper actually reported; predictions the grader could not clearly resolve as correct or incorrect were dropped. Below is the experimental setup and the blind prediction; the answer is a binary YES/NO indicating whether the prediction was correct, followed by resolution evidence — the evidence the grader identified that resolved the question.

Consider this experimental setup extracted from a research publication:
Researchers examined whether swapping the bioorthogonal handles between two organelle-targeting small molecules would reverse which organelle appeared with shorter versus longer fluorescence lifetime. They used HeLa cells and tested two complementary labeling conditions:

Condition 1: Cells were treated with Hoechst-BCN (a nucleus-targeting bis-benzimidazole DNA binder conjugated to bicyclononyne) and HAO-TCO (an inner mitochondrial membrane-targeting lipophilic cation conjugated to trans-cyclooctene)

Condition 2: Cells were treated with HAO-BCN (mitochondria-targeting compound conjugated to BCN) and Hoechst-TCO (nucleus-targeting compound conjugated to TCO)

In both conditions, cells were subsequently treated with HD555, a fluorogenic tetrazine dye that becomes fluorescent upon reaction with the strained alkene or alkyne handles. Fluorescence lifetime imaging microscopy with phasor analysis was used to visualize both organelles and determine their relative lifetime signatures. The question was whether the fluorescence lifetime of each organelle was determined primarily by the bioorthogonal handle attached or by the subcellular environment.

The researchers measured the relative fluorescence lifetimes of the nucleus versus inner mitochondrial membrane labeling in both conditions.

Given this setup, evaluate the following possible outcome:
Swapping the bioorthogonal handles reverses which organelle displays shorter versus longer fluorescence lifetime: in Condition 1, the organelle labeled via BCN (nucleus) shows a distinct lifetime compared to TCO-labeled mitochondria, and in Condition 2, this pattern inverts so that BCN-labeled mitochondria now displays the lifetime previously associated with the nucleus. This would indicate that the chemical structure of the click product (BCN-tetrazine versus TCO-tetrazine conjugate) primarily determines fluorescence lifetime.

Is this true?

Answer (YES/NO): YES